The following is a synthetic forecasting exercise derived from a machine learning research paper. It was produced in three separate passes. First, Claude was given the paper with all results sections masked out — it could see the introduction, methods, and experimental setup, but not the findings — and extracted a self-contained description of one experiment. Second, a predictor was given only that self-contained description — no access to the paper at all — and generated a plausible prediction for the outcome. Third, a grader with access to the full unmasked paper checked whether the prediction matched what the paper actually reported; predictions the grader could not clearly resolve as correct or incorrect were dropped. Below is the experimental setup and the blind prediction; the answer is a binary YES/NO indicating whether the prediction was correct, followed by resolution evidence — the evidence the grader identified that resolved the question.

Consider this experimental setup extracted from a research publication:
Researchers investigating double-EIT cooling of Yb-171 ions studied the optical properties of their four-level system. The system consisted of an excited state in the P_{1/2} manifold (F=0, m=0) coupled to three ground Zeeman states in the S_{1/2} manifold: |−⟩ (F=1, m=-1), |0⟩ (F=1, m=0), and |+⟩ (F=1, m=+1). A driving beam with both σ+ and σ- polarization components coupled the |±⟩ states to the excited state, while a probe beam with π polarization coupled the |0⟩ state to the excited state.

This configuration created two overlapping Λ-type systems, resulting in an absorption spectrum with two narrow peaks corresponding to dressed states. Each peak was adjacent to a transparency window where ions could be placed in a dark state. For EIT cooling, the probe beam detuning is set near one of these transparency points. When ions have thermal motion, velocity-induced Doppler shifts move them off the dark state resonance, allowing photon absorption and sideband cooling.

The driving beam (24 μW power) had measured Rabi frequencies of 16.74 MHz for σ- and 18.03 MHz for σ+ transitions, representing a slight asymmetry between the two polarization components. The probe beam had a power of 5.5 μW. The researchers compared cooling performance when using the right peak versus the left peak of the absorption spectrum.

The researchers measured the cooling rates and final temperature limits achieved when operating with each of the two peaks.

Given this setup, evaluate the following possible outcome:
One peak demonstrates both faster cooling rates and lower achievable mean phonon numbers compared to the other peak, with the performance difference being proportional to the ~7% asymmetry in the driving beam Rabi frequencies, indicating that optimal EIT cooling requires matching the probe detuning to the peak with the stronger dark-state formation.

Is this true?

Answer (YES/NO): NO